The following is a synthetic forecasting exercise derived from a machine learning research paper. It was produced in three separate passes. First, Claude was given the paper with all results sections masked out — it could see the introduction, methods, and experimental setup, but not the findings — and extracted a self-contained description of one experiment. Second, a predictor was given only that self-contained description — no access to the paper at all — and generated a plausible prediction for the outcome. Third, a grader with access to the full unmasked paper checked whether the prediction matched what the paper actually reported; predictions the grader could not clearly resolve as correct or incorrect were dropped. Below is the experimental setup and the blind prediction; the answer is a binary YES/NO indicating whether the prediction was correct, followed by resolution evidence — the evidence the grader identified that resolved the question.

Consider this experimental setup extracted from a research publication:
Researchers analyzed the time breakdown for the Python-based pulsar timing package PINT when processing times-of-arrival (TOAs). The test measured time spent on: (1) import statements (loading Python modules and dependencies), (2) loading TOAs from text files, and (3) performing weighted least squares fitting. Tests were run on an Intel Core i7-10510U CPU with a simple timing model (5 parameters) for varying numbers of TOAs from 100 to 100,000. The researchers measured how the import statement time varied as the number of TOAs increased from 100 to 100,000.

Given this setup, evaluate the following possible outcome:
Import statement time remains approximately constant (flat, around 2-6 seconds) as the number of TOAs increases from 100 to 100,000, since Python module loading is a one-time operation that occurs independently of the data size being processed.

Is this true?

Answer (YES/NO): NO